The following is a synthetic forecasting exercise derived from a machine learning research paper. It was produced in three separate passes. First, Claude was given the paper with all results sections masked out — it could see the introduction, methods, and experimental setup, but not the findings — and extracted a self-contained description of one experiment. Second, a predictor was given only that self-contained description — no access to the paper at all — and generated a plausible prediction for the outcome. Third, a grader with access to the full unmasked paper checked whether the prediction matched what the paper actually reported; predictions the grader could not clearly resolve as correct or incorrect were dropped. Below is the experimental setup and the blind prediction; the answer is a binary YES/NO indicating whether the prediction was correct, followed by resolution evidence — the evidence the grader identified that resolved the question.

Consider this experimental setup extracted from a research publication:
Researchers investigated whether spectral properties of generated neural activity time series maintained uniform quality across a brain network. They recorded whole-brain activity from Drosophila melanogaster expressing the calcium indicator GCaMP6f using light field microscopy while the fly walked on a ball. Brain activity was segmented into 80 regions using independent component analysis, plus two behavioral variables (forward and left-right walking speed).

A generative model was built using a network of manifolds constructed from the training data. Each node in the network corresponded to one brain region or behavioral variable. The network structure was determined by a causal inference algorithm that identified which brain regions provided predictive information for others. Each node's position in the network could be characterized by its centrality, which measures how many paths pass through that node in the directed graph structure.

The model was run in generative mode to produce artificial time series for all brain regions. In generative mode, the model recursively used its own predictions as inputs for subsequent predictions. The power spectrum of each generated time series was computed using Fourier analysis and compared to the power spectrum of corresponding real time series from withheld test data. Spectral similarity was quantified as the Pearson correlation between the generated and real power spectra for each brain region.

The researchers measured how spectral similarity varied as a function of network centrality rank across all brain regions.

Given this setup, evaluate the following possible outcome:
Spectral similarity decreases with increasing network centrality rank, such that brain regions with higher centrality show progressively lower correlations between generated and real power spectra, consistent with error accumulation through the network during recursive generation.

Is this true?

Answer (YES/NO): NO